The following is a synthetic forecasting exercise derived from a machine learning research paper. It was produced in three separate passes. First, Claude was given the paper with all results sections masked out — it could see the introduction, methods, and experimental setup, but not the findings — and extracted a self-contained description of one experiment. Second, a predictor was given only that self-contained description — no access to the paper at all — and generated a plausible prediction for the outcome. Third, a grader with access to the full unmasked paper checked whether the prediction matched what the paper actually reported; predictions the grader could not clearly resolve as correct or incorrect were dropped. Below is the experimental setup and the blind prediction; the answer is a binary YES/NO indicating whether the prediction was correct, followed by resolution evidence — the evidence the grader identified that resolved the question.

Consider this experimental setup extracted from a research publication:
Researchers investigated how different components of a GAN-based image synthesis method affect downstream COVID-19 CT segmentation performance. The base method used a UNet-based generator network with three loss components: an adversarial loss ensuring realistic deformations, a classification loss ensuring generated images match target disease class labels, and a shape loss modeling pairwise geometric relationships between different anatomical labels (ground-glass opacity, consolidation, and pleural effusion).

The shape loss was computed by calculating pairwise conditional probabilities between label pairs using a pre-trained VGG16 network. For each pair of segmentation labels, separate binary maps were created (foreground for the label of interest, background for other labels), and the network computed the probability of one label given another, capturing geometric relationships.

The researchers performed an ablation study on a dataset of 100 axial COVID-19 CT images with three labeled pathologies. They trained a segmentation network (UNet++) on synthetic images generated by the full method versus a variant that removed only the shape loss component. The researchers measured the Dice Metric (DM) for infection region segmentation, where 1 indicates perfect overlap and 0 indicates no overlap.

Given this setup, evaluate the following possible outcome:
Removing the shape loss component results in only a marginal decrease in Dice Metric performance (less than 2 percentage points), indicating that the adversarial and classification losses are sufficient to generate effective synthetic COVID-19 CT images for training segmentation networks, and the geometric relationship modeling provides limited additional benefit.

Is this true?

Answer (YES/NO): NO